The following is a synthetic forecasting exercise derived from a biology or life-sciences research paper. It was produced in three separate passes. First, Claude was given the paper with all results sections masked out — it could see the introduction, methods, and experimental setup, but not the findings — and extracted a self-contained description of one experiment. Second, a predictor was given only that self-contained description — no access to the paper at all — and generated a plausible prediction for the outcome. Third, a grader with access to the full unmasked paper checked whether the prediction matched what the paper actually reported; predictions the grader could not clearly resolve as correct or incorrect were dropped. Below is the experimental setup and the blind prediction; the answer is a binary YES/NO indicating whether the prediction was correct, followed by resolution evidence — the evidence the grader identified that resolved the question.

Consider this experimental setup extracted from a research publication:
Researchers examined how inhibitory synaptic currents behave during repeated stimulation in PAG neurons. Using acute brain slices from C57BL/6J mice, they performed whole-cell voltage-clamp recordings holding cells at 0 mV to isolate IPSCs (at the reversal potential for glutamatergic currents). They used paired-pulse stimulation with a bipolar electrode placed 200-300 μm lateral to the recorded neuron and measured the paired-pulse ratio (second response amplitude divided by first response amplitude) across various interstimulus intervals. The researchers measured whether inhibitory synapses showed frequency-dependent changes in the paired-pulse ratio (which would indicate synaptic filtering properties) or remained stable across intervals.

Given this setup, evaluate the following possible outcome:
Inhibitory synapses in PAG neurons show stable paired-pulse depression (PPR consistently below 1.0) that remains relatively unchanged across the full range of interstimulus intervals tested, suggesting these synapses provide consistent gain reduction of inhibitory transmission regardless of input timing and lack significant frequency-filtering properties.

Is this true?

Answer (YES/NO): NO